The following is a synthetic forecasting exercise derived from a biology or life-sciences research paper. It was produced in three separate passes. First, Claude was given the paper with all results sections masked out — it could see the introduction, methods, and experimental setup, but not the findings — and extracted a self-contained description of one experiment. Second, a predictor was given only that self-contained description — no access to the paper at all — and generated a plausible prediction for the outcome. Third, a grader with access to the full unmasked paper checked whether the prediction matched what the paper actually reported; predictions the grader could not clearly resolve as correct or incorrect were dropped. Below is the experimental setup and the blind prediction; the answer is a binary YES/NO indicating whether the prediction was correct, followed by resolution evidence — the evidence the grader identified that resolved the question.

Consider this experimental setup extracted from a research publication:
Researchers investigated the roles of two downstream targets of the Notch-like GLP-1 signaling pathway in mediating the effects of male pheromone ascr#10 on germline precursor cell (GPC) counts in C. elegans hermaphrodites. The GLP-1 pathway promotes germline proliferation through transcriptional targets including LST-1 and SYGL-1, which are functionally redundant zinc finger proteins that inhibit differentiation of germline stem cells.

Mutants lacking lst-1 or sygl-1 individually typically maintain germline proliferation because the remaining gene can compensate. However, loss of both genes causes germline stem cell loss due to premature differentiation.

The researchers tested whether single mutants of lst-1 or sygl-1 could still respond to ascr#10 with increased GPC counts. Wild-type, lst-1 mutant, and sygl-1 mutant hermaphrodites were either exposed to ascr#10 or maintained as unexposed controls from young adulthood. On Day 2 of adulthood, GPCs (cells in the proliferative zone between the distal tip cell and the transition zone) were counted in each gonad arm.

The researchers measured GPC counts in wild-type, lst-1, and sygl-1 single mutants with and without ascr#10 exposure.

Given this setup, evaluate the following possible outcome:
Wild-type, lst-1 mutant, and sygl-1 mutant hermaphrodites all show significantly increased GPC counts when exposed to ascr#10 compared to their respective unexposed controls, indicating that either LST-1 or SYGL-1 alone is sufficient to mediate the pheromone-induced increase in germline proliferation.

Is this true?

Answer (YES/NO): NO